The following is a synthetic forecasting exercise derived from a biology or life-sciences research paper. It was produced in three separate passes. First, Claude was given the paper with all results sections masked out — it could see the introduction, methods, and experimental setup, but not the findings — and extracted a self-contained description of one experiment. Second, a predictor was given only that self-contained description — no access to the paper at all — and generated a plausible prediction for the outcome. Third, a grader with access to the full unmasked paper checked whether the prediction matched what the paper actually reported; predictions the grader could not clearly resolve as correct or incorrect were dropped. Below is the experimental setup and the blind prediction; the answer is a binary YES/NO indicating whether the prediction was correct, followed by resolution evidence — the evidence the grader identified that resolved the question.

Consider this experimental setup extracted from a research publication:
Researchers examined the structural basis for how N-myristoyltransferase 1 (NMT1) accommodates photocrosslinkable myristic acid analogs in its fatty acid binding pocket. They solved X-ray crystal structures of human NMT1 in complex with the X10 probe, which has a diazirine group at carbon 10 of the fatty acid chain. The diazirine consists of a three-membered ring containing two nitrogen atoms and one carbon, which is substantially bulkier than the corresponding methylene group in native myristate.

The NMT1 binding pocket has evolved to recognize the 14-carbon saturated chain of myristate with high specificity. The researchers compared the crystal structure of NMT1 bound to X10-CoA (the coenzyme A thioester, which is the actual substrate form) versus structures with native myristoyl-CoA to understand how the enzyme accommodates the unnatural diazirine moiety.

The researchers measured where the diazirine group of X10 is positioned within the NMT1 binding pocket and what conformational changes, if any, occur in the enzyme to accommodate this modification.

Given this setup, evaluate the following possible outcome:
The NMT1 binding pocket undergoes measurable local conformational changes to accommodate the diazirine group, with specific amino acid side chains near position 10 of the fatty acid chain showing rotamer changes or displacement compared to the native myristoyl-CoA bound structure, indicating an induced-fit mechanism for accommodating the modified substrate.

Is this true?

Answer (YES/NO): NO